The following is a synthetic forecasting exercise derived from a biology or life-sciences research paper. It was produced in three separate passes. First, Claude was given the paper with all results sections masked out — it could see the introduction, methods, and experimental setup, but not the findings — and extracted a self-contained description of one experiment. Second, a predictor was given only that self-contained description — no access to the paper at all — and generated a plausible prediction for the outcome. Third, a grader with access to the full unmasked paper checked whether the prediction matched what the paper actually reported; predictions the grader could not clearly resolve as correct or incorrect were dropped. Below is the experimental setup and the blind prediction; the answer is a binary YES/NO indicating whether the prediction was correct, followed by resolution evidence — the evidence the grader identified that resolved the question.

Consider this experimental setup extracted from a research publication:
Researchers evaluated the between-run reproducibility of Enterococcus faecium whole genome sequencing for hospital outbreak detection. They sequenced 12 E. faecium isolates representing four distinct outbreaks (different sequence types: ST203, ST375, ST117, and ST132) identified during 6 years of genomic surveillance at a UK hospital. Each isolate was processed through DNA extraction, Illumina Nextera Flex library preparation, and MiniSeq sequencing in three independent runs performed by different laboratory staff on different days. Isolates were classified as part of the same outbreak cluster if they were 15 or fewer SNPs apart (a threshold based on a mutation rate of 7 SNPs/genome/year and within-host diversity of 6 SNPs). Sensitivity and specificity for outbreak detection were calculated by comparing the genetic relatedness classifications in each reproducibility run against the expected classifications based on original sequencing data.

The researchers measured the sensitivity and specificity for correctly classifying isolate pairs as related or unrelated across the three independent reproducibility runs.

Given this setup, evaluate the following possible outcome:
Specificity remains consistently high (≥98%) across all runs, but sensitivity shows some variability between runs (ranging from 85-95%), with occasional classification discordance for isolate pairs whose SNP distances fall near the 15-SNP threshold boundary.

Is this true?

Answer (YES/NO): NO